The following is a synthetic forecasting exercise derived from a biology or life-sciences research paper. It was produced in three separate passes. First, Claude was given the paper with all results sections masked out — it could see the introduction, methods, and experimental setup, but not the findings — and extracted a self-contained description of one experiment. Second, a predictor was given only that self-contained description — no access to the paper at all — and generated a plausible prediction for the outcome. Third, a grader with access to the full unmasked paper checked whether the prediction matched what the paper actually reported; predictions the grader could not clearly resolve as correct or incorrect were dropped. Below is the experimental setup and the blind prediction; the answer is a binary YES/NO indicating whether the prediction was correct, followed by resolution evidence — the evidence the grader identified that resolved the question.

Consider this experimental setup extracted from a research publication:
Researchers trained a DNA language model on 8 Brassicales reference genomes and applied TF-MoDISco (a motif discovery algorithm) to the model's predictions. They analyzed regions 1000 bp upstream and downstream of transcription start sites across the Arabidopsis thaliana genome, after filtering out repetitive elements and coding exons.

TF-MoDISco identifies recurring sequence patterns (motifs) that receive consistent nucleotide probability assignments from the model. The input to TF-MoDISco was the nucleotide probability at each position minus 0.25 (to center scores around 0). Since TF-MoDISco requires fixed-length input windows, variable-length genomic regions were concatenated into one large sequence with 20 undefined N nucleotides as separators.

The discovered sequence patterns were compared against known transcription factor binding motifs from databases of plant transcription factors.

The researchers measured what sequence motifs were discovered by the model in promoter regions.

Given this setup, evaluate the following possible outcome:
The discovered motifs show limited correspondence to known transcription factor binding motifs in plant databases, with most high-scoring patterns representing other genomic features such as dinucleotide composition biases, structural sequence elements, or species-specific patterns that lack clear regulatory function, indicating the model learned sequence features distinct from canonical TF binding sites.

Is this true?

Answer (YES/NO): NO